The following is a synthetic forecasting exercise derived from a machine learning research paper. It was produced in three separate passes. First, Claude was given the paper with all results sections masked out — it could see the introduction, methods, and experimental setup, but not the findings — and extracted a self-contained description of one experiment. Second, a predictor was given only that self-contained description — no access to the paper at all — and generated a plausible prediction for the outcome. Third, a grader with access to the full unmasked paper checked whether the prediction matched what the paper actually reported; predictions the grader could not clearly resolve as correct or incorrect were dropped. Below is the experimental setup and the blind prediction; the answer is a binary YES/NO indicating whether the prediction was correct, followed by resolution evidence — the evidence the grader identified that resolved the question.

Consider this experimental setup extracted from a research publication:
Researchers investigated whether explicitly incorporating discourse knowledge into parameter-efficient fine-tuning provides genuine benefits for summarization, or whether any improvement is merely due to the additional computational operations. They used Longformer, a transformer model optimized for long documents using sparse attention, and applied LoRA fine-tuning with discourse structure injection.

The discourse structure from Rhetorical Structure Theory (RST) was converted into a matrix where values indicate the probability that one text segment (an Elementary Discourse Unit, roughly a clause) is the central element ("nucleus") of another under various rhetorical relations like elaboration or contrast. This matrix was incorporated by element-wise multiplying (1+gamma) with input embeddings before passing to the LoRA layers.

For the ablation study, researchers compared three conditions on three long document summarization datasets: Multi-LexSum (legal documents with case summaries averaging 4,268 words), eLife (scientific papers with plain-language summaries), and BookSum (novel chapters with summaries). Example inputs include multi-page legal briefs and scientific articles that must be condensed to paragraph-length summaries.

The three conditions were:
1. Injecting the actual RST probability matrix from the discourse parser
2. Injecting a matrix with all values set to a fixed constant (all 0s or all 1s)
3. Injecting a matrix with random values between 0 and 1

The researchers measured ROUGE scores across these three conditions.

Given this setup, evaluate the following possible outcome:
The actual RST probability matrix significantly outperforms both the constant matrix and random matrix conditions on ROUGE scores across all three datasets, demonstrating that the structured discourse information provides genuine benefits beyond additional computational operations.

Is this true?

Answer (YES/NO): YES